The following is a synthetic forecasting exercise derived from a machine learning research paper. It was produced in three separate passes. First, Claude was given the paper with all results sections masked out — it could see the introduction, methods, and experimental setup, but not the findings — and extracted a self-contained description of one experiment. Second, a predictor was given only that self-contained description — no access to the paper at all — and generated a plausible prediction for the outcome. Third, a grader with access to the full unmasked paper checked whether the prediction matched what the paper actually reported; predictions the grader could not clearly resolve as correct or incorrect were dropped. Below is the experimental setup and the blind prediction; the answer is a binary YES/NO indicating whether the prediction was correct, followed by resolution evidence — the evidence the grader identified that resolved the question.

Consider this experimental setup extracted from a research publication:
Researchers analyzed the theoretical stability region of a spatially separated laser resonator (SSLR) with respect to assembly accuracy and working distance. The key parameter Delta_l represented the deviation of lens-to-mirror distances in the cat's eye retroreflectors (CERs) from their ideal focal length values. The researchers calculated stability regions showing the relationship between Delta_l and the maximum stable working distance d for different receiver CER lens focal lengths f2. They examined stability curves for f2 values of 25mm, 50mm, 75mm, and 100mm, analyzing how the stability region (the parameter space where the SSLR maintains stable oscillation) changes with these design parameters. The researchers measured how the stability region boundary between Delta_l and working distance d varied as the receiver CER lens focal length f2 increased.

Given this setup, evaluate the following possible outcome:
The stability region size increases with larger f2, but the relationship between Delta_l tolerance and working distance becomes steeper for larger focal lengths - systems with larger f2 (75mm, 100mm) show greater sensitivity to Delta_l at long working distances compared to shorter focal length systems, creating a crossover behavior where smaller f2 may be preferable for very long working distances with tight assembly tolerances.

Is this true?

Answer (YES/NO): NO